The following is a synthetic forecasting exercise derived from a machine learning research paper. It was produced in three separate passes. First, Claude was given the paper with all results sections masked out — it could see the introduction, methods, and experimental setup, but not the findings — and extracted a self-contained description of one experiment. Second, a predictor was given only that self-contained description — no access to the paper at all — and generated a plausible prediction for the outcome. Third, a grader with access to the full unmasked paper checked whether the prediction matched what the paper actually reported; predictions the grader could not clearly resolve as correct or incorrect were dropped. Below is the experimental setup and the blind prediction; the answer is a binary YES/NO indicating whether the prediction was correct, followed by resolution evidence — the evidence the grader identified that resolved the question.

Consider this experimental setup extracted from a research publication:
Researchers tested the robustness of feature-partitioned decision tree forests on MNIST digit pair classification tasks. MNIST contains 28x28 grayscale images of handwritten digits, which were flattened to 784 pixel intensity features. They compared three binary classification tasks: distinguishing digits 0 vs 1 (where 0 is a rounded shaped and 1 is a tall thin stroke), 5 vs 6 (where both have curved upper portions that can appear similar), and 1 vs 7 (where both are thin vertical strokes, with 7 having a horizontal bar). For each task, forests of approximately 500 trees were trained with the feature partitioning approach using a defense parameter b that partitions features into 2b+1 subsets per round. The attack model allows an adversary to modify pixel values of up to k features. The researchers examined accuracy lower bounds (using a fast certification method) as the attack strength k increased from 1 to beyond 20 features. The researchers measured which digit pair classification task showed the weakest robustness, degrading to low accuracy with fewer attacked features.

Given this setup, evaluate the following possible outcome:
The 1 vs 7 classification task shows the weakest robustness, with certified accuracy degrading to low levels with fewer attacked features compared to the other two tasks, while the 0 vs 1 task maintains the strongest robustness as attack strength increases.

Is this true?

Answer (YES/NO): NO